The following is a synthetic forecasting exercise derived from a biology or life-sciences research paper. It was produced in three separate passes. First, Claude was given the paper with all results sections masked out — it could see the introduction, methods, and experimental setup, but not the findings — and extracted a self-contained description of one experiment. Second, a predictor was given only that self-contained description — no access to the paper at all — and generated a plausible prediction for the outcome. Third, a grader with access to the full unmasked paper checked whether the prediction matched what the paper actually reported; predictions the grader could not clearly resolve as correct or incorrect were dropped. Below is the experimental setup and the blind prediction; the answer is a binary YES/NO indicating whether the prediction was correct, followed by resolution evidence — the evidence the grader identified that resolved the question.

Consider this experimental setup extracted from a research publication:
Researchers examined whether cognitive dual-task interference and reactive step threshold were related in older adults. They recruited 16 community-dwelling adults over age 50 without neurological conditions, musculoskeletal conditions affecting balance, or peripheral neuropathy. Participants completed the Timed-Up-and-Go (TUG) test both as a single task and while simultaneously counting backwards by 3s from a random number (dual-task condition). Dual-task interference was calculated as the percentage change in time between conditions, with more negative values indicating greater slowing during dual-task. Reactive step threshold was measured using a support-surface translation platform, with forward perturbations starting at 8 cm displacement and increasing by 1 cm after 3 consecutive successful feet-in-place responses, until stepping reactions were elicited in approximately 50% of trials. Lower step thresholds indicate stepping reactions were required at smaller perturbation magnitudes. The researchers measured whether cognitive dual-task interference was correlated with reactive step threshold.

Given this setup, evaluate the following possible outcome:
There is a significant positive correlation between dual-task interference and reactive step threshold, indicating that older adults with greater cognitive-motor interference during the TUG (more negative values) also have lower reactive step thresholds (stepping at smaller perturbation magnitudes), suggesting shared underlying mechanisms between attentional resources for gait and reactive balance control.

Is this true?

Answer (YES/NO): YES